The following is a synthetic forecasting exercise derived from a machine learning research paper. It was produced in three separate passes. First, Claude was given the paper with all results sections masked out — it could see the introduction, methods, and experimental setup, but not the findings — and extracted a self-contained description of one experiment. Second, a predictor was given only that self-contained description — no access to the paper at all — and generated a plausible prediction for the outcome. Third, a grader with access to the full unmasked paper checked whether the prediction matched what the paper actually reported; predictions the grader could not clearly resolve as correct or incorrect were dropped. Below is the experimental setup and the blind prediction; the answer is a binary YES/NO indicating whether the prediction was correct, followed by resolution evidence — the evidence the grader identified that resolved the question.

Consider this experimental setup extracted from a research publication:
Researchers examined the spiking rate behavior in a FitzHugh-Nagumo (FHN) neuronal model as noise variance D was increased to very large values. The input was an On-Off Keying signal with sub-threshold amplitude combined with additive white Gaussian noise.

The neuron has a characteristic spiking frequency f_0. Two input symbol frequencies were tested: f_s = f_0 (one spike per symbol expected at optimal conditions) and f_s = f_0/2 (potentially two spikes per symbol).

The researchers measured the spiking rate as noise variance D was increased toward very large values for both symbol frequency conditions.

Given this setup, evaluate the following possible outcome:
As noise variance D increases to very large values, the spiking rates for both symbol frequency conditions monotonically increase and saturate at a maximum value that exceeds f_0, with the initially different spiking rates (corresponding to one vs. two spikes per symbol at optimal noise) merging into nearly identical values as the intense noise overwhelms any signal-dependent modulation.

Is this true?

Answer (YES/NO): NO